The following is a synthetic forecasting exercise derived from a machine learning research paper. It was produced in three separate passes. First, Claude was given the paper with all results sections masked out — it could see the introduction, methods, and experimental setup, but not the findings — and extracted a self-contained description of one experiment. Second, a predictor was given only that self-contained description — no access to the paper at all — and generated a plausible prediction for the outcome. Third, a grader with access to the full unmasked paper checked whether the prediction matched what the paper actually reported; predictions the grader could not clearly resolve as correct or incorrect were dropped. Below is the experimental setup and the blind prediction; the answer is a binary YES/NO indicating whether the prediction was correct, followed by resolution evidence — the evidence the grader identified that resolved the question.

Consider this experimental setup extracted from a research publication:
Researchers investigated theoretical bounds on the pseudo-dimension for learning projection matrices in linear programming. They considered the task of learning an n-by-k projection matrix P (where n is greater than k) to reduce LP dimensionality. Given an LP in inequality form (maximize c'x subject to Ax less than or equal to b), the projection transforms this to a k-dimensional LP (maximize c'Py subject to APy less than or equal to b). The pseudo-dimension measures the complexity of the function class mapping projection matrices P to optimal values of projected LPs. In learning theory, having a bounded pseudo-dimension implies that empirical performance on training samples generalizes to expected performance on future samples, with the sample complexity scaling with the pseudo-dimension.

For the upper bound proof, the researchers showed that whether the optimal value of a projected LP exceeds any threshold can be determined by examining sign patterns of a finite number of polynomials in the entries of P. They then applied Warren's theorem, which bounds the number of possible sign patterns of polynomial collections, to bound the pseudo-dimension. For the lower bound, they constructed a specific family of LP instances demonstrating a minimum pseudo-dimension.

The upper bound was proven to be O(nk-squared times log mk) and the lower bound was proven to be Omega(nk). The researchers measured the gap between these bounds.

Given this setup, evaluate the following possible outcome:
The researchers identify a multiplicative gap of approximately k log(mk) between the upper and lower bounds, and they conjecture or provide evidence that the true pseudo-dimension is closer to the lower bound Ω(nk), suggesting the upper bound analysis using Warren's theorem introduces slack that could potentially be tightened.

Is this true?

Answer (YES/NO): NO